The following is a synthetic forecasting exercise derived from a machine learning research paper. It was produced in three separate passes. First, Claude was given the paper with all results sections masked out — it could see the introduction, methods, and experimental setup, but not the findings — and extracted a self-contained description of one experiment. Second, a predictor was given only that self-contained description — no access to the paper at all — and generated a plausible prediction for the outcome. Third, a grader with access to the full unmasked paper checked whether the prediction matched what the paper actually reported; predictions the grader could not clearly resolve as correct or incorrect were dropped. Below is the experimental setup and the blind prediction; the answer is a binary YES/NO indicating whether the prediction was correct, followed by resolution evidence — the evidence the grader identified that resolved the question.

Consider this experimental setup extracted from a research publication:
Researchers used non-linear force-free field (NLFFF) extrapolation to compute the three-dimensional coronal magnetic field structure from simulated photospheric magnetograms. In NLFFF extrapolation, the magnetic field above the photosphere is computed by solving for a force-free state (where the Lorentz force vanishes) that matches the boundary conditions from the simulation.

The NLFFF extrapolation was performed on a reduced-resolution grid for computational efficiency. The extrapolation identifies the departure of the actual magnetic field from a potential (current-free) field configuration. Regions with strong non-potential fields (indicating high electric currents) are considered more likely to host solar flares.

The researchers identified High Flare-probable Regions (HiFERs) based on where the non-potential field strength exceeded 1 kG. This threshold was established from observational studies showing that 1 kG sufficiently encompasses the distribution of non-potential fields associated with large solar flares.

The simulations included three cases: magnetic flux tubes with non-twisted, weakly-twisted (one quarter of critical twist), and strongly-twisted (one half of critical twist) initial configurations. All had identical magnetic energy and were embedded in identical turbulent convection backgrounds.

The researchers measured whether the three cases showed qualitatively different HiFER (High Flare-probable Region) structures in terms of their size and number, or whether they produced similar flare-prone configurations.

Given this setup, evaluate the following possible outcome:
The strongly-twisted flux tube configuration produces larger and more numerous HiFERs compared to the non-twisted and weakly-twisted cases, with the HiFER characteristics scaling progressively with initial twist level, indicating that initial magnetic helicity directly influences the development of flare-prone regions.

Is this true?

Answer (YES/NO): NO